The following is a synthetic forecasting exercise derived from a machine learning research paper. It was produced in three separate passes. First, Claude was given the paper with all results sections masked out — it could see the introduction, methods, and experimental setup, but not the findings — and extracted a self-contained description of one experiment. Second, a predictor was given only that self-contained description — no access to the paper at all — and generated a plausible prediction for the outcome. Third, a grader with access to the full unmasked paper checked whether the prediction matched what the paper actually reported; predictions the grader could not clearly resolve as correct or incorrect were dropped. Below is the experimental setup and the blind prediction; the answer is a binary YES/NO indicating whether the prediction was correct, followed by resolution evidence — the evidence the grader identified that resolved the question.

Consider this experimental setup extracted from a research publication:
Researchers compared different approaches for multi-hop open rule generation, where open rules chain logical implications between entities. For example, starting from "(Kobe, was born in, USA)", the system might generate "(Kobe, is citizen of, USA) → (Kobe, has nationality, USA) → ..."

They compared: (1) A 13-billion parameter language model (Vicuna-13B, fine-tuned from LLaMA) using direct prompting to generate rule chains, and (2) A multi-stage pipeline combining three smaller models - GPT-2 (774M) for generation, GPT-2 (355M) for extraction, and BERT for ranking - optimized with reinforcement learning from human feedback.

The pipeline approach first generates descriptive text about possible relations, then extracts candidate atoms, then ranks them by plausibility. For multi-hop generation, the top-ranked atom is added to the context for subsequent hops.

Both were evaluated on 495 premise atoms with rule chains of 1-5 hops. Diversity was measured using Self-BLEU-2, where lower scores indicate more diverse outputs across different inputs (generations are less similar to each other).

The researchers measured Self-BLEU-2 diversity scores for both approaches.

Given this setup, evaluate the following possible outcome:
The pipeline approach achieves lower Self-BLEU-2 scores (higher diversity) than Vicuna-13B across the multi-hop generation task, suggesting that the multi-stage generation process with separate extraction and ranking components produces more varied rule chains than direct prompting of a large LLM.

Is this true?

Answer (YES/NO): NO